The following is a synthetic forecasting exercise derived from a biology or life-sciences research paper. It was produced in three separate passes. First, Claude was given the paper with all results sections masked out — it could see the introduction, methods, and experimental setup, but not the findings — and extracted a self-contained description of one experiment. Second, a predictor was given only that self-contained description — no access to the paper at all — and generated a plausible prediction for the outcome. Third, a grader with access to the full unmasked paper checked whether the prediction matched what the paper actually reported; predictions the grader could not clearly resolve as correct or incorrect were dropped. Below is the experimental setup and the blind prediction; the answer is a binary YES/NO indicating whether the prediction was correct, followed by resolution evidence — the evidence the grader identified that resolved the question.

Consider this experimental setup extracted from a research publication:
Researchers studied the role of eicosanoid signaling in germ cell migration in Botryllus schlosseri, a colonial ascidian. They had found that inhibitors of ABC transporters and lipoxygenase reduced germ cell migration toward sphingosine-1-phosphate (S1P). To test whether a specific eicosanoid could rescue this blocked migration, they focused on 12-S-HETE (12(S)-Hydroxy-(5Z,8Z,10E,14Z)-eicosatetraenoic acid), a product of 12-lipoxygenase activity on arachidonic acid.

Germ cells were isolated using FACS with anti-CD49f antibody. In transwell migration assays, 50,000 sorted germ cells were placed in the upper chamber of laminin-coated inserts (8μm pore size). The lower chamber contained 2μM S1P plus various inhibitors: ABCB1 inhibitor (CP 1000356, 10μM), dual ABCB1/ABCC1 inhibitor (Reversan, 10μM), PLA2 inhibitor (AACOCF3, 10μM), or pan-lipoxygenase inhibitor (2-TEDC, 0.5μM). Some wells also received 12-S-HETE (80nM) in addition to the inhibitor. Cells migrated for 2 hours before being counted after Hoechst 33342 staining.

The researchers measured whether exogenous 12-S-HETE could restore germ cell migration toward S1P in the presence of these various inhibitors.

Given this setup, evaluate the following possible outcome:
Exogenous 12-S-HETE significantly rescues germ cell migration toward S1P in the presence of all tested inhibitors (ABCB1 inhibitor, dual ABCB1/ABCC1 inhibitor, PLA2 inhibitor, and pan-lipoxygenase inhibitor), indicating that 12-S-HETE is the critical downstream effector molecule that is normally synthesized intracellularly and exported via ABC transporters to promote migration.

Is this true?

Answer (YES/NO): YES